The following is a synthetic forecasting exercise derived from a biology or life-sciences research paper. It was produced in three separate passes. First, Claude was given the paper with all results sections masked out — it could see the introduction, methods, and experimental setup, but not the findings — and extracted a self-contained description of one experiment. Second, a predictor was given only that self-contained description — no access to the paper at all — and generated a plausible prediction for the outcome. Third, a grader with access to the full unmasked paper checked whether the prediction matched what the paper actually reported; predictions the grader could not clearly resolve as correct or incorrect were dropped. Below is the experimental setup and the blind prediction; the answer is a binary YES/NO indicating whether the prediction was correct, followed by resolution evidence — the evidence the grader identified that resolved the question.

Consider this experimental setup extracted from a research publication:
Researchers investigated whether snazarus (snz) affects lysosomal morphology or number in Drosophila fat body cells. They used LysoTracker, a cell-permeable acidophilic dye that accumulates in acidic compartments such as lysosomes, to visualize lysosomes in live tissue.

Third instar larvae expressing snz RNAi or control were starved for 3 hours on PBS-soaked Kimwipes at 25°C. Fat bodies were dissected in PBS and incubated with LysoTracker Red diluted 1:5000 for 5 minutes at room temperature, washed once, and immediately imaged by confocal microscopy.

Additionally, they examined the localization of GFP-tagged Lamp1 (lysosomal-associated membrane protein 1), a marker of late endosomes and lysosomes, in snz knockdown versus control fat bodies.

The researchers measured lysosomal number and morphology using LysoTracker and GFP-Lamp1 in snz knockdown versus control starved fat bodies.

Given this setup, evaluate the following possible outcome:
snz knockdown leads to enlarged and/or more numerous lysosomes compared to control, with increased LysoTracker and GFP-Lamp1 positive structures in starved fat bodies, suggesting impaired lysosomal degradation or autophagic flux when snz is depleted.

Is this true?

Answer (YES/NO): NO